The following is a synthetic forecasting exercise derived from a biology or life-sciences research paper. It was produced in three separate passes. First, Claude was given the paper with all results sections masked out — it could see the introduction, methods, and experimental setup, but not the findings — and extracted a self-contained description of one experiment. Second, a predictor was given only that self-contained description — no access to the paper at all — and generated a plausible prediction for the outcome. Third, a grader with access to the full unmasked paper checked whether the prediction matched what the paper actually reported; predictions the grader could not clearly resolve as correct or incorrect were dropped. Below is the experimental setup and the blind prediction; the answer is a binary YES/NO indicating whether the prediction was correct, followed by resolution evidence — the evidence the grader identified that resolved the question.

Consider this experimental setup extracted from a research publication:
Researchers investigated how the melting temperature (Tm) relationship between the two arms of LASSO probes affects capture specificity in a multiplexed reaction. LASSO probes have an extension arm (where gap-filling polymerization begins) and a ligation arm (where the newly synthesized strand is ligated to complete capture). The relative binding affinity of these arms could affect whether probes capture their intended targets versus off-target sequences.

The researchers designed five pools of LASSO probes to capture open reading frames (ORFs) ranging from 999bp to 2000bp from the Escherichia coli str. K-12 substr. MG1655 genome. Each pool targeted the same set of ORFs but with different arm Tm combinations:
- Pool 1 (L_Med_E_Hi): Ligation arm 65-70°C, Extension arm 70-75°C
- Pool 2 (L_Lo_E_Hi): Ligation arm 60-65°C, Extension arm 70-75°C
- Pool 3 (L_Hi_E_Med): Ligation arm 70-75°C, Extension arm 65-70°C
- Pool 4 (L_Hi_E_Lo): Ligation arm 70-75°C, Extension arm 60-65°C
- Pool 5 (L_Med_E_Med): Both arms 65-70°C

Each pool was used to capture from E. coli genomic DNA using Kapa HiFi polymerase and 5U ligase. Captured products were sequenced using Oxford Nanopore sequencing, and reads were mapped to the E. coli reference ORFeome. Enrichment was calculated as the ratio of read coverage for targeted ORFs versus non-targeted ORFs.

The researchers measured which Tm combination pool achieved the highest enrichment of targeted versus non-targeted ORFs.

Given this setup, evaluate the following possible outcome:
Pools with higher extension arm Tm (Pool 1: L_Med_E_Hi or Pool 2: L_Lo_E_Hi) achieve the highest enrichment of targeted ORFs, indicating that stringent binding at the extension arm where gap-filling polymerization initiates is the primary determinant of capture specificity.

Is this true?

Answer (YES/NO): NO